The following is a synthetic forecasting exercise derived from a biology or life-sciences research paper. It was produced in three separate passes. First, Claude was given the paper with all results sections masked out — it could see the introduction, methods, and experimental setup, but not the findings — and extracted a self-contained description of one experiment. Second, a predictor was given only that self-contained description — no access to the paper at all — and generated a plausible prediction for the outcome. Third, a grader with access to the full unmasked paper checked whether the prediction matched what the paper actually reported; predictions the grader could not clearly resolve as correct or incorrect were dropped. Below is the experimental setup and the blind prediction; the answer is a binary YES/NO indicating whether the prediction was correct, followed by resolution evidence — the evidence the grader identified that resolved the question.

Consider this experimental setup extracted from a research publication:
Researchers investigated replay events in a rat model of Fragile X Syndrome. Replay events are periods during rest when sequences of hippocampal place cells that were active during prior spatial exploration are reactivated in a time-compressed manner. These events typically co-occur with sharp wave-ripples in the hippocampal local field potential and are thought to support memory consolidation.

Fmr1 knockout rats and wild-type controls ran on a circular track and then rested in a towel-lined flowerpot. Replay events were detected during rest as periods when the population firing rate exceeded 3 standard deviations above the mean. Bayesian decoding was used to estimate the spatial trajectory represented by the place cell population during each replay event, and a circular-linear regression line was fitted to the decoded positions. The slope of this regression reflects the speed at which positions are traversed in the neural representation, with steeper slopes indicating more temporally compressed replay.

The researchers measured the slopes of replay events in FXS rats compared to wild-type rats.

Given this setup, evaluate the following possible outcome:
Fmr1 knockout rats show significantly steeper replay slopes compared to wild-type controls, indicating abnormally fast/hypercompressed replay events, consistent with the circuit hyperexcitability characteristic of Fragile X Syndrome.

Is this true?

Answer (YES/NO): NO